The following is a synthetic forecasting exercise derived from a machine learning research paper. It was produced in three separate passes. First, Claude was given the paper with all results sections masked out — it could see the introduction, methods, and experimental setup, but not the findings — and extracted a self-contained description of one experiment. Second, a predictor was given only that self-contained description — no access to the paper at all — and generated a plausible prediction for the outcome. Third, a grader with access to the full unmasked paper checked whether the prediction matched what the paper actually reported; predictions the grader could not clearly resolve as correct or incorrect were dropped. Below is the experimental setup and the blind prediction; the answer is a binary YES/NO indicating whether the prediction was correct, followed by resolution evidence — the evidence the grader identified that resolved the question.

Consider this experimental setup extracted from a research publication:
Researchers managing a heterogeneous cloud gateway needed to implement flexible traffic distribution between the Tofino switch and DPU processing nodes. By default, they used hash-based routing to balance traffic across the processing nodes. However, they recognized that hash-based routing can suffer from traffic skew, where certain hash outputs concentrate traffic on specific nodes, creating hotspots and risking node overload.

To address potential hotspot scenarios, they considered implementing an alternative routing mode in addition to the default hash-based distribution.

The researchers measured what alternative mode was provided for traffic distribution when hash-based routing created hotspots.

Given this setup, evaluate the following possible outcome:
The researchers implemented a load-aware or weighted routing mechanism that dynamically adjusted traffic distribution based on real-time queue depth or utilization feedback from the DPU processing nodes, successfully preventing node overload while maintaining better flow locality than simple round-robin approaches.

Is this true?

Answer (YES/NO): NO